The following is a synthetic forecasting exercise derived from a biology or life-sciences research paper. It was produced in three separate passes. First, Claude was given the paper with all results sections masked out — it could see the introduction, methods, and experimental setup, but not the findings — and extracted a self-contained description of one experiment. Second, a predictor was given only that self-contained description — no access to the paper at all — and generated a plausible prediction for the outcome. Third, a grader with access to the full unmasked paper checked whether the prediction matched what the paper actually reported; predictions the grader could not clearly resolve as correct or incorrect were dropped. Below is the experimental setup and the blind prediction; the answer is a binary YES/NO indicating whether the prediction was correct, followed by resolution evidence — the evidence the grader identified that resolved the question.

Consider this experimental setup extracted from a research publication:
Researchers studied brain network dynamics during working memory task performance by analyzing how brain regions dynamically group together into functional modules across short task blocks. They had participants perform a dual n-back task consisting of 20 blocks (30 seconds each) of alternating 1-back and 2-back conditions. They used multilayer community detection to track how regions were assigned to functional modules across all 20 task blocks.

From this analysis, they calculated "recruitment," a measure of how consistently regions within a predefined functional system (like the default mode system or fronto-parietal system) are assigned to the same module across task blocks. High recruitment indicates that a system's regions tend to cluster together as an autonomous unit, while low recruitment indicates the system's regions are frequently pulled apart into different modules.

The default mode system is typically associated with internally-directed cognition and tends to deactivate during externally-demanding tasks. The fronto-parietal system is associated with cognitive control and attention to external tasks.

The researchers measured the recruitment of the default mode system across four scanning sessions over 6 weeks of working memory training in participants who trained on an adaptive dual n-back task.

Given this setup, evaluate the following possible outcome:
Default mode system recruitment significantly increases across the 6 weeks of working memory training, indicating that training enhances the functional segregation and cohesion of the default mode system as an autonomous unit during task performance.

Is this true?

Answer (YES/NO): YES